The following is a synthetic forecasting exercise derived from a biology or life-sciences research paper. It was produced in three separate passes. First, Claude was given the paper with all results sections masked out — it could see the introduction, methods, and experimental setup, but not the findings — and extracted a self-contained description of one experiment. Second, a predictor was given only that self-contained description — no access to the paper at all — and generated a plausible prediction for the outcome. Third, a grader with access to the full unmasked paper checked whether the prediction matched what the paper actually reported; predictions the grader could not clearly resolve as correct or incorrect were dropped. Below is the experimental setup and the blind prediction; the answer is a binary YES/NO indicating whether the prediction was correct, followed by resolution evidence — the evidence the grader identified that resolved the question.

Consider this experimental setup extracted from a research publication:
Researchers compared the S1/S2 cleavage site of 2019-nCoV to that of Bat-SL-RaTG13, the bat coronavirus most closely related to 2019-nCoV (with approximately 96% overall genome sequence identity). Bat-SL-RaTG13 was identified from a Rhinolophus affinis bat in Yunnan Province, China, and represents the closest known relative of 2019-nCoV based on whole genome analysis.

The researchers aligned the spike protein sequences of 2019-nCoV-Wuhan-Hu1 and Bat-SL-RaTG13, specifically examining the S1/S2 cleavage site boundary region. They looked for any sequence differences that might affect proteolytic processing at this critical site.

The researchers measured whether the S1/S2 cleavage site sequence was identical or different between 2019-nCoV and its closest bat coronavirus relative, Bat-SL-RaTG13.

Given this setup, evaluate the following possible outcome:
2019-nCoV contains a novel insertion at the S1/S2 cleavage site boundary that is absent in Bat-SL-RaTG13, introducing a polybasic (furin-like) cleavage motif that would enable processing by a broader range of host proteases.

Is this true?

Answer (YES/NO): YES